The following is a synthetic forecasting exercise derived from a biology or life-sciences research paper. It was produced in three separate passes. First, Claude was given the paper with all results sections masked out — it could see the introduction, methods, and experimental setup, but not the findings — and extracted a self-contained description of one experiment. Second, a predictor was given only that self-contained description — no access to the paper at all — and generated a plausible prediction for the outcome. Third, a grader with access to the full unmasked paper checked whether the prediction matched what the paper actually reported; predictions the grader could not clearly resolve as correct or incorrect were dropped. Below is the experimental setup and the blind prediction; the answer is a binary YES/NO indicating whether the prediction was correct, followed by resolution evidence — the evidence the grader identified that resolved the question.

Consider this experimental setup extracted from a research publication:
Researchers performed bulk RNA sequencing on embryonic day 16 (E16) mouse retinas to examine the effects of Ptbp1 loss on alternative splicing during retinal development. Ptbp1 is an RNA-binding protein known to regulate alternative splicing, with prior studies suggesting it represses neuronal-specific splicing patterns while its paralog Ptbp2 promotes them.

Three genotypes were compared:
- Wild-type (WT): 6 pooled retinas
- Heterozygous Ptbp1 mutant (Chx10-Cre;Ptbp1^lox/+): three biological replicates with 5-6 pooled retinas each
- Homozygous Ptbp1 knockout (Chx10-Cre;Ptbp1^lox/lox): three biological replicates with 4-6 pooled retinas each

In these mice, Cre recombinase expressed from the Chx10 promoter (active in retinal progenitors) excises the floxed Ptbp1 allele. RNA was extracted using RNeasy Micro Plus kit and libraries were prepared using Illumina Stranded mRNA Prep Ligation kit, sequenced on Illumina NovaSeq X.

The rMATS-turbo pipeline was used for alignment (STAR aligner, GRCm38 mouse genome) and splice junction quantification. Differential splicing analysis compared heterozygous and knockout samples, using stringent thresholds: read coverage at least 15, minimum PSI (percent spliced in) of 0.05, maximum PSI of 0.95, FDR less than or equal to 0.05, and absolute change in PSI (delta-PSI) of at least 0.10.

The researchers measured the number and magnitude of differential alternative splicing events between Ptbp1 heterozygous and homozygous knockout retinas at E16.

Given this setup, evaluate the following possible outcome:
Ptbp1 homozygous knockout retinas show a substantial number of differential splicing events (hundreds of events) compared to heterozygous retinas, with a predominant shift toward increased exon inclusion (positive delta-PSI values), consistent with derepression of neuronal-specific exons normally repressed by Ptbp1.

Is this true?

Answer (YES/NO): YES